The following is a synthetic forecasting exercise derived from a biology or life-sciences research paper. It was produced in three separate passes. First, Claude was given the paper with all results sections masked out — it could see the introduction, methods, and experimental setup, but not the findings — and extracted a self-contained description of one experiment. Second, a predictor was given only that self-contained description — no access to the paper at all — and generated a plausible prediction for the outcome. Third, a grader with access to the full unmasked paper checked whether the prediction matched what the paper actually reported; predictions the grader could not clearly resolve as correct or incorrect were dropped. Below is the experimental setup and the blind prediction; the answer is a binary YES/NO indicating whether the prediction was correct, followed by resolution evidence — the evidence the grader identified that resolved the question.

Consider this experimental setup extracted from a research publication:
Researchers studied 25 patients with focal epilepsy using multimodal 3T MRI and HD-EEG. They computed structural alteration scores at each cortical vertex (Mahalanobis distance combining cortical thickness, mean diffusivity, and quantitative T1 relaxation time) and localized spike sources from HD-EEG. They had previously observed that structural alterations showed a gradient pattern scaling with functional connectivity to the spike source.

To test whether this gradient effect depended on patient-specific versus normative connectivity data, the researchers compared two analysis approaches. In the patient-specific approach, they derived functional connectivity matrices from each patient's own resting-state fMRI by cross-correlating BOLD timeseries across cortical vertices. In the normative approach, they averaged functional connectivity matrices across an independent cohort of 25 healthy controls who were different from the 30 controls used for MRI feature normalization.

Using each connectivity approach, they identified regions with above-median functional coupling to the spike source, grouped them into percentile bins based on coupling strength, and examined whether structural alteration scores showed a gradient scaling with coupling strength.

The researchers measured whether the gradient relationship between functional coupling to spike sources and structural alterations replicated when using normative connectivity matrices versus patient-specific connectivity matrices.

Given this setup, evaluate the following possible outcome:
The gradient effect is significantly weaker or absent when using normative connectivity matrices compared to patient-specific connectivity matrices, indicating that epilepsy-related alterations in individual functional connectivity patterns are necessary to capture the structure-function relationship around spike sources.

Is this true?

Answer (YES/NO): NO